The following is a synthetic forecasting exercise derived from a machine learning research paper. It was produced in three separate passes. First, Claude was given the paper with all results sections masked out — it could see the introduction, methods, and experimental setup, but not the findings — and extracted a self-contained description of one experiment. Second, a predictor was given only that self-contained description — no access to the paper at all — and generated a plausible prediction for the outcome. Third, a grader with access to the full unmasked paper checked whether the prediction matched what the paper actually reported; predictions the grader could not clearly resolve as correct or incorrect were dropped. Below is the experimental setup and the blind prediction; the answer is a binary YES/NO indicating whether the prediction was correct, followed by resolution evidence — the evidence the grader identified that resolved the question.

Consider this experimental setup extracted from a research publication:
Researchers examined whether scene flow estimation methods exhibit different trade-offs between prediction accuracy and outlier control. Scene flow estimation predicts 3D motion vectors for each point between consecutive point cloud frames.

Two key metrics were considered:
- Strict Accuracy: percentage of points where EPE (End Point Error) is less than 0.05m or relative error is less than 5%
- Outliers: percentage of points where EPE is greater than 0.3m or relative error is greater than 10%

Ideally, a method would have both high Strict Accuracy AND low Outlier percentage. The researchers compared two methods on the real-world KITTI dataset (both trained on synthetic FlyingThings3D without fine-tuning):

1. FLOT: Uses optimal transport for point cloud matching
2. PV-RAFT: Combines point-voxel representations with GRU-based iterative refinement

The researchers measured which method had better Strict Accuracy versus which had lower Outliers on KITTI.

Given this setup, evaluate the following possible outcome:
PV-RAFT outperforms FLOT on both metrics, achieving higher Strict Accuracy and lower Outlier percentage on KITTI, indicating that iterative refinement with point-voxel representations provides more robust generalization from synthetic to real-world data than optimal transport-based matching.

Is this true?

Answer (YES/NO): YES